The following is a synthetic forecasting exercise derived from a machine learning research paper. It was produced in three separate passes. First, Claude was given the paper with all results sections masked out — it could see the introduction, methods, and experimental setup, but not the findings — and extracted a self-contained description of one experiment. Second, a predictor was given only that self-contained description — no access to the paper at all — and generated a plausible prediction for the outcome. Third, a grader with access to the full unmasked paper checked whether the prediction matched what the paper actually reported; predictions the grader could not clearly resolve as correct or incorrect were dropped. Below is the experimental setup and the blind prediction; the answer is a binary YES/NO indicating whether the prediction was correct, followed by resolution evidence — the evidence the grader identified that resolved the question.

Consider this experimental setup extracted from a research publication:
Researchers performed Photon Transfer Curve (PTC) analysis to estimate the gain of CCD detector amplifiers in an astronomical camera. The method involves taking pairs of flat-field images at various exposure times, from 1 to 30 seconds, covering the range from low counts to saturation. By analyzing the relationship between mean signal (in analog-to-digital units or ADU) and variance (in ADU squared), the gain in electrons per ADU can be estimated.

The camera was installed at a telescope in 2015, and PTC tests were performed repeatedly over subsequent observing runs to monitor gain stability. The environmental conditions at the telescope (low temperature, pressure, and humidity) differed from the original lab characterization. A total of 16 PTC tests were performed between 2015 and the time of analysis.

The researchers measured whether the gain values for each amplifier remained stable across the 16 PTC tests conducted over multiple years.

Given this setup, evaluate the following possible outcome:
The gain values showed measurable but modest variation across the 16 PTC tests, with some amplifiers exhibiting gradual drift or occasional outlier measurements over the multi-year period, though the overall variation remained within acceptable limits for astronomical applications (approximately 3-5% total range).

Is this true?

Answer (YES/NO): NO